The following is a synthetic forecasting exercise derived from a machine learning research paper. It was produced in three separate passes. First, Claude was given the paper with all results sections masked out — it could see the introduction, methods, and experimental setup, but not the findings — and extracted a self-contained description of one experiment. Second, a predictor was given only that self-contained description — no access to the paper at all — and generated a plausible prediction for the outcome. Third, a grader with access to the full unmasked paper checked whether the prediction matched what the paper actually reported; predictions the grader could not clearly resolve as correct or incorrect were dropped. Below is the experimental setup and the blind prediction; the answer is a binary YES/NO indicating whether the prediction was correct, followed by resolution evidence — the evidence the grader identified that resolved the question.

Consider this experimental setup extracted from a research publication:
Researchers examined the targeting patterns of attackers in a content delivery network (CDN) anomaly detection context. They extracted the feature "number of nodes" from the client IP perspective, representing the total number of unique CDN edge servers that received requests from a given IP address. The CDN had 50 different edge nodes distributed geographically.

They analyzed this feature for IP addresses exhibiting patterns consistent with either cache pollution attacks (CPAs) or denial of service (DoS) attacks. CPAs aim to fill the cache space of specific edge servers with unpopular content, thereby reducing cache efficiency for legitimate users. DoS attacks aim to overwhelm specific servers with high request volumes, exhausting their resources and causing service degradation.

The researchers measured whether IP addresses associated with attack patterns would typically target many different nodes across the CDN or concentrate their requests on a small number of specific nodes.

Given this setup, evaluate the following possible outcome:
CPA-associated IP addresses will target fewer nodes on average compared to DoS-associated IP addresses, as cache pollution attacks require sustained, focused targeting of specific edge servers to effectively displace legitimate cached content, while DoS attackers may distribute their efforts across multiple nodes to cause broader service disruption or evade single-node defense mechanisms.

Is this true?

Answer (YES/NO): NO